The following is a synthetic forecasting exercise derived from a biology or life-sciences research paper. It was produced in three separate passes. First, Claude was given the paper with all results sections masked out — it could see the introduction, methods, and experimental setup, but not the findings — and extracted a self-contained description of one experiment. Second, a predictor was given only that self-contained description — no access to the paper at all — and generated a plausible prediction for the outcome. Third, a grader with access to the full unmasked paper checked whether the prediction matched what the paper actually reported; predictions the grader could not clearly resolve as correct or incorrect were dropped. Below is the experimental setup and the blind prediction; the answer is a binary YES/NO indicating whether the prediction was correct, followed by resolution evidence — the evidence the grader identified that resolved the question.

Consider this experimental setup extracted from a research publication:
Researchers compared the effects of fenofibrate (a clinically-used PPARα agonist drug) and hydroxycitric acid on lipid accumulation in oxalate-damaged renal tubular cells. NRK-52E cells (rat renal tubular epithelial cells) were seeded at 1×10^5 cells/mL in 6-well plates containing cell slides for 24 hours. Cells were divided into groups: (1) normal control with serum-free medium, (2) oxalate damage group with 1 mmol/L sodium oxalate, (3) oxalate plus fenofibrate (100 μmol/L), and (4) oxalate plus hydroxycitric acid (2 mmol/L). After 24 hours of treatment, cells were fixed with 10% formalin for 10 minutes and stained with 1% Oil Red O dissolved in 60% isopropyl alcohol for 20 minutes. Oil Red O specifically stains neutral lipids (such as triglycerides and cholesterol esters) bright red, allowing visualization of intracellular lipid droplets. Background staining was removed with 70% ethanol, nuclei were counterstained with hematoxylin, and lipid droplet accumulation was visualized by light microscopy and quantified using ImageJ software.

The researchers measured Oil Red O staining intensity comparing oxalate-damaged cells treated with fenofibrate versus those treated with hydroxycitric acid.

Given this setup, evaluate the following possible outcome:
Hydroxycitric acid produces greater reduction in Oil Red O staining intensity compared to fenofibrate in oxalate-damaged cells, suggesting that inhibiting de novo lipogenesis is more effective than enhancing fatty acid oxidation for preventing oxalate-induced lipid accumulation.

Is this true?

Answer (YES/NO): NO